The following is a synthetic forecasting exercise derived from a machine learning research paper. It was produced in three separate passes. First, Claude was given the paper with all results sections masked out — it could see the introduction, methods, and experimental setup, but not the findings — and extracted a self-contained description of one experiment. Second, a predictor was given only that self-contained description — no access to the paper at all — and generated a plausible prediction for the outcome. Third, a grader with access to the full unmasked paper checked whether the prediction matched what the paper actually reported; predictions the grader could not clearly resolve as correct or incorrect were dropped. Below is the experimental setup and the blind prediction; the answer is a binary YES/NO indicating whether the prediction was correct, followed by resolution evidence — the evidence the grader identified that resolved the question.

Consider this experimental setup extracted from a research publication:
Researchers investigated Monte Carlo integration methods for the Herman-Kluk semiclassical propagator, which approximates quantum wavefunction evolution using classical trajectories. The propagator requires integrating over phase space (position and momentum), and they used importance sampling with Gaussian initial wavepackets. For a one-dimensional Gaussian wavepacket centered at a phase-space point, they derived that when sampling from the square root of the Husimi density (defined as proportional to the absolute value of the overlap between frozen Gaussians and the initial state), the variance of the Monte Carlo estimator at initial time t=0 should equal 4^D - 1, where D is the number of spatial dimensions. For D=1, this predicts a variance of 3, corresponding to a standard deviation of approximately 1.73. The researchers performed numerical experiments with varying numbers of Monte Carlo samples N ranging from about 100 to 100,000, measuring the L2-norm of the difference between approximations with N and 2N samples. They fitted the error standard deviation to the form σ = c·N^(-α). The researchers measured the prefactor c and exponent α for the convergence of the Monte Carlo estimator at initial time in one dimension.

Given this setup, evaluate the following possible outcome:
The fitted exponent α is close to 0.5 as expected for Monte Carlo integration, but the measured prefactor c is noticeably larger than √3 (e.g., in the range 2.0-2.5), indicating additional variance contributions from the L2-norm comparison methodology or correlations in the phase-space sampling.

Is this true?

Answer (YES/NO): NO